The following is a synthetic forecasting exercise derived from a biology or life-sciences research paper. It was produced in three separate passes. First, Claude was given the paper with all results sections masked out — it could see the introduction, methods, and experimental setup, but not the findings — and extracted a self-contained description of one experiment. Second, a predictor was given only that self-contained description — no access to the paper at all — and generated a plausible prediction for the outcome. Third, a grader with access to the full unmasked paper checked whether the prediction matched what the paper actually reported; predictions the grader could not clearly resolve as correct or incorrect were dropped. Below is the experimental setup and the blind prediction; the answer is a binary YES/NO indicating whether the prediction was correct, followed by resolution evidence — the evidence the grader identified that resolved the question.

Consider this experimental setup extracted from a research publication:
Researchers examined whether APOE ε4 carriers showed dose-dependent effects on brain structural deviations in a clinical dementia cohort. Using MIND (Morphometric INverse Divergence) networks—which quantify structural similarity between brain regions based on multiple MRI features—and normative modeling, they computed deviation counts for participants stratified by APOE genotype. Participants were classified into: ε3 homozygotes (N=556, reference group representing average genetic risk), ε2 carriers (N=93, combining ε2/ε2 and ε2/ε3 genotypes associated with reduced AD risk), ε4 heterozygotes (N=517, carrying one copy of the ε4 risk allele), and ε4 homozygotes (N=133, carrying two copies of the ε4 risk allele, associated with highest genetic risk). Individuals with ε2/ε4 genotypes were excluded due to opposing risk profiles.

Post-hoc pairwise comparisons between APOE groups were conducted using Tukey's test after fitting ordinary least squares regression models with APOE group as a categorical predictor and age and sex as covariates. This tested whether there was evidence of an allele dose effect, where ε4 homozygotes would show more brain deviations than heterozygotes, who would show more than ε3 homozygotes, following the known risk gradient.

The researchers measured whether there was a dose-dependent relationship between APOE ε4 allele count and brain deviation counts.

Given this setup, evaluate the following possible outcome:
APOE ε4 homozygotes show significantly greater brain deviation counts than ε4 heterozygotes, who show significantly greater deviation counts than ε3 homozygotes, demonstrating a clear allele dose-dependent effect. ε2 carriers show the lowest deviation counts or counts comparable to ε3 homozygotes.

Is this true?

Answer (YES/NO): NO